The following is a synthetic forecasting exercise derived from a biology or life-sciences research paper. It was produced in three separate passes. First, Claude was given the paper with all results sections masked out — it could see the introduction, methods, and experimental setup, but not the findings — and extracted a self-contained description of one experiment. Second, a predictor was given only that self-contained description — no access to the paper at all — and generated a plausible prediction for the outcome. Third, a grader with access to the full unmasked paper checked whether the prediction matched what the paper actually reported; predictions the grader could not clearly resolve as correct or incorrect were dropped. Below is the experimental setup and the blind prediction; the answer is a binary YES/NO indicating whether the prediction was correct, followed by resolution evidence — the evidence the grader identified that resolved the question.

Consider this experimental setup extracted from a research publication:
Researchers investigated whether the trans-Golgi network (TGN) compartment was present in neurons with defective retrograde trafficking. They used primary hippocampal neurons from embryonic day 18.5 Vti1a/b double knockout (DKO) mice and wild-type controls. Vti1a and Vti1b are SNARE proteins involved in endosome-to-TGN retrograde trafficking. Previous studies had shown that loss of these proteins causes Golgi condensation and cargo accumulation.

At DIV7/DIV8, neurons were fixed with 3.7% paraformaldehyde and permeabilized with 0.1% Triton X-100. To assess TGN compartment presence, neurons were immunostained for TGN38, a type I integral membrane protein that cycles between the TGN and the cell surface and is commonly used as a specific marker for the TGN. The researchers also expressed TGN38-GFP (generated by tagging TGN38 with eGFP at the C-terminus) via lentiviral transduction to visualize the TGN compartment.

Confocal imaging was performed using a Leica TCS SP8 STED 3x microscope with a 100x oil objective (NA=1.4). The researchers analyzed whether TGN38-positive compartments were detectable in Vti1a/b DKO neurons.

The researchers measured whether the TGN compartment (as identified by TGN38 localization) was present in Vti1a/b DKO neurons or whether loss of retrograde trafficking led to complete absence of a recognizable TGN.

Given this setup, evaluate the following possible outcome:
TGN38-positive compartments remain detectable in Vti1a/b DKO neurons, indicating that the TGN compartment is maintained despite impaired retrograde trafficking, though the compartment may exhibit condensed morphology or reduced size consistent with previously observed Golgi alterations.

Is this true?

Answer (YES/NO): YES